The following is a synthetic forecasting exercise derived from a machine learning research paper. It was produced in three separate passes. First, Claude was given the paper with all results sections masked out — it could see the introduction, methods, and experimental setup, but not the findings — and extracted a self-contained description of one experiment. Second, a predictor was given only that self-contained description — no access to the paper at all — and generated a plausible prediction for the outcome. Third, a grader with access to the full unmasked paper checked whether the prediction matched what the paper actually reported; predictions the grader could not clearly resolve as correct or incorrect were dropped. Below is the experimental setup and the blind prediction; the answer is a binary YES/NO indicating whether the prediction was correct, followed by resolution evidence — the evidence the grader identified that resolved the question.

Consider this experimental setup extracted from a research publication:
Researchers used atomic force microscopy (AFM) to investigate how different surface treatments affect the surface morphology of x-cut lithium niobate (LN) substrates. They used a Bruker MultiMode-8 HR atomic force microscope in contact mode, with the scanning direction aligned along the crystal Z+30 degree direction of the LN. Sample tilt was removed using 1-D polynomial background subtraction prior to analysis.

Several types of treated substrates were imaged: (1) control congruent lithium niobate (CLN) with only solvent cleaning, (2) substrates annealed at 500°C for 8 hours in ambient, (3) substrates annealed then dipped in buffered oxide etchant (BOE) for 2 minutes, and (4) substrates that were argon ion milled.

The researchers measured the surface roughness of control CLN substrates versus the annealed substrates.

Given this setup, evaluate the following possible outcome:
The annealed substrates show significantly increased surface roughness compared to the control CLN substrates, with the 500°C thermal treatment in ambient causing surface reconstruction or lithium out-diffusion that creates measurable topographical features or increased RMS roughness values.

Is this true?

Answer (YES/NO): NO